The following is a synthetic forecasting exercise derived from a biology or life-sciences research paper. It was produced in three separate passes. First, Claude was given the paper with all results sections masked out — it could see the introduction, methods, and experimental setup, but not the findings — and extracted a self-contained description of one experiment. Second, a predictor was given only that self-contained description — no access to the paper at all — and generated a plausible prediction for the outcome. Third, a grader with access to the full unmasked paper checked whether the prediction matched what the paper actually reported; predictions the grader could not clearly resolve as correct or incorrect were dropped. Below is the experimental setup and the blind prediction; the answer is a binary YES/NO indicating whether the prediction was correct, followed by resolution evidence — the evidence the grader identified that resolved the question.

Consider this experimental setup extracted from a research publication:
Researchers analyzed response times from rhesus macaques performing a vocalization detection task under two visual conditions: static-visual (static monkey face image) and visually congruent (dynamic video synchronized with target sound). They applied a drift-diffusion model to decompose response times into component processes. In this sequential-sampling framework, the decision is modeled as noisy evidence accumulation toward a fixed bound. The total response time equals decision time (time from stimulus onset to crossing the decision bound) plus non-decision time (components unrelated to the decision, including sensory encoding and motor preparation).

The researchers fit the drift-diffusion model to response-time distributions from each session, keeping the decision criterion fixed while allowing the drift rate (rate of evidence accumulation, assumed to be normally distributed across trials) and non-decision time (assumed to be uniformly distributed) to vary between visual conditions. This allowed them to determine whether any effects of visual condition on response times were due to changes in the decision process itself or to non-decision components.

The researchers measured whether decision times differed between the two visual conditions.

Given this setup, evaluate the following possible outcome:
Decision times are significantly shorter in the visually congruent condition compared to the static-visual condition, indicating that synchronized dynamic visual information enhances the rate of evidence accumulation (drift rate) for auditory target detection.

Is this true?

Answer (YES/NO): NO